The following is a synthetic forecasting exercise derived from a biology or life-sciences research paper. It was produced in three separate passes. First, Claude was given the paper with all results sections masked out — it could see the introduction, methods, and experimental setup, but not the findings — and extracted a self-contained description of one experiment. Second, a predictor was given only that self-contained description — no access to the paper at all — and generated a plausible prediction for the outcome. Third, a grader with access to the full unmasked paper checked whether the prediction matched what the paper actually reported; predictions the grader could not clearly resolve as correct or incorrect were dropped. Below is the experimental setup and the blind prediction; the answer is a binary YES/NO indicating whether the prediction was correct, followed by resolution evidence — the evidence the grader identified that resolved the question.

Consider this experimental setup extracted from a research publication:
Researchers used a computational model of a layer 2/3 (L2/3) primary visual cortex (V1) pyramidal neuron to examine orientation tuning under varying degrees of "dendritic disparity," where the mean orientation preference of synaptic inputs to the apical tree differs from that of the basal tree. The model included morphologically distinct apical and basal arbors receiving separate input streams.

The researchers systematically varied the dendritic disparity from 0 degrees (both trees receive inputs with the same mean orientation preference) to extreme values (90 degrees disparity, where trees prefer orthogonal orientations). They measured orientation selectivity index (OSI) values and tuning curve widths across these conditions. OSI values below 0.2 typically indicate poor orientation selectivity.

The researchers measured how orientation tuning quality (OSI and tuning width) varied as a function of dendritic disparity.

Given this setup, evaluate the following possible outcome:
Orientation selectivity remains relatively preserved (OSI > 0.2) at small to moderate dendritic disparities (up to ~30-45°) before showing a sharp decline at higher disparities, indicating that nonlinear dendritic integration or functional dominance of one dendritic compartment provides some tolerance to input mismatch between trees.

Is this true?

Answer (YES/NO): NO